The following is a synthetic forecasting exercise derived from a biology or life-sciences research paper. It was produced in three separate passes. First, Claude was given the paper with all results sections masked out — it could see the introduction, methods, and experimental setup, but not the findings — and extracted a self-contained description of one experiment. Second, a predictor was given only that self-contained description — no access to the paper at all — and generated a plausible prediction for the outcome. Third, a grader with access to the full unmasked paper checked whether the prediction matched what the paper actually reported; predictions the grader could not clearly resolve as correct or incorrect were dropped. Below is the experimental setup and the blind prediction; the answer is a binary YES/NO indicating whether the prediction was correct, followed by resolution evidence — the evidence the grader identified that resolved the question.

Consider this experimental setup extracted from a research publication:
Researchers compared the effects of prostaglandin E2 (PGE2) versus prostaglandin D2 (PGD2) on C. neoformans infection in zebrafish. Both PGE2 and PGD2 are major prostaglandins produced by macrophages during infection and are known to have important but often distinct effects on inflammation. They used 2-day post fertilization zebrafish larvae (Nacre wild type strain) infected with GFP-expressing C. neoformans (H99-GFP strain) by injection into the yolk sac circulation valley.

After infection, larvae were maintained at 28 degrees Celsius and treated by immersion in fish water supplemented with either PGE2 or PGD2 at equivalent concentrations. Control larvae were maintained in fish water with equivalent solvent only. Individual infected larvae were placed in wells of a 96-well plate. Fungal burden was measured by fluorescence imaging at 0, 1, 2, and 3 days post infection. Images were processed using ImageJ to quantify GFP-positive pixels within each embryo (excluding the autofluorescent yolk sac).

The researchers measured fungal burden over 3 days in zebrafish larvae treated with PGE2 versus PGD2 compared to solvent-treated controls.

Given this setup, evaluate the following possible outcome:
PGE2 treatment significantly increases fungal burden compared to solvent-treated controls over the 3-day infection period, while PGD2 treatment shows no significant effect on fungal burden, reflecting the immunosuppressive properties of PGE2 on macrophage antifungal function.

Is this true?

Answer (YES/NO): YES